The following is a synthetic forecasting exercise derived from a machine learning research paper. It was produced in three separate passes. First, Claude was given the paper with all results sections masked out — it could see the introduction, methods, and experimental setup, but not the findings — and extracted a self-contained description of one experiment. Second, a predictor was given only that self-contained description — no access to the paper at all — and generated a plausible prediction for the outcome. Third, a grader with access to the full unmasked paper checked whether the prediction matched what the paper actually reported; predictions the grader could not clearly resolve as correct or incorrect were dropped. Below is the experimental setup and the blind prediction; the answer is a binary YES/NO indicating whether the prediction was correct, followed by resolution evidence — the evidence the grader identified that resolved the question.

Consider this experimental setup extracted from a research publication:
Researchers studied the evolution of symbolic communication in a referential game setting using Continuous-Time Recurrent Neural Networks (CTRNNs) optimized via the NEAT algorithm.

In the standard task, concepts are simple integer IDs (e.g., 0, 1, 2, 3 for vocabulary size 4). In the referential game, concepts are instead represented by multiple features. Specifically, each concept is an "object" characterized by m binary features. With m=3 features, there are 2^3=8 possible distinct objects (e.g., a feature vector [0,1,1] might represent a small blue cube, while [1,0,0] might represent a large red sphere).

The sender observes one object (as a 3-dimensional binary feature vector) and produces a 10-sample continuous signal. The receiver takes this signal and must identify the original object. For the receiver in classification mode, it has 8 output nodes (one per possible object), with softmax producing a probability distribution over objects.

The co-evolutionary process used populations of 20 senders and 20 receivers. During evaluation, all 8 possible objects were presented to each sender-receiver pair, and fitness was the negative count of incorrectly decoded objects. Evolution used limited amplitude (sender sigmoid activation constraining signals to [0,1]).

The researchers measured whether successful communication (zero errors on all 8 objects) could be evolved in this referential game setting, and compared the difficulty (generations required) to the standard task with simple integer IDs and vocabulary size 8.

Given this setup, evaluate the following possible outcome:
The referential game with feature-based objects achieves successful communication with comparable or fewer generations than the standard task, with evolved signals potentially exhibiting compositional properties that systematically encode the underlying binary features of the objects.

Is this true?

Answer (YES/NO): NO